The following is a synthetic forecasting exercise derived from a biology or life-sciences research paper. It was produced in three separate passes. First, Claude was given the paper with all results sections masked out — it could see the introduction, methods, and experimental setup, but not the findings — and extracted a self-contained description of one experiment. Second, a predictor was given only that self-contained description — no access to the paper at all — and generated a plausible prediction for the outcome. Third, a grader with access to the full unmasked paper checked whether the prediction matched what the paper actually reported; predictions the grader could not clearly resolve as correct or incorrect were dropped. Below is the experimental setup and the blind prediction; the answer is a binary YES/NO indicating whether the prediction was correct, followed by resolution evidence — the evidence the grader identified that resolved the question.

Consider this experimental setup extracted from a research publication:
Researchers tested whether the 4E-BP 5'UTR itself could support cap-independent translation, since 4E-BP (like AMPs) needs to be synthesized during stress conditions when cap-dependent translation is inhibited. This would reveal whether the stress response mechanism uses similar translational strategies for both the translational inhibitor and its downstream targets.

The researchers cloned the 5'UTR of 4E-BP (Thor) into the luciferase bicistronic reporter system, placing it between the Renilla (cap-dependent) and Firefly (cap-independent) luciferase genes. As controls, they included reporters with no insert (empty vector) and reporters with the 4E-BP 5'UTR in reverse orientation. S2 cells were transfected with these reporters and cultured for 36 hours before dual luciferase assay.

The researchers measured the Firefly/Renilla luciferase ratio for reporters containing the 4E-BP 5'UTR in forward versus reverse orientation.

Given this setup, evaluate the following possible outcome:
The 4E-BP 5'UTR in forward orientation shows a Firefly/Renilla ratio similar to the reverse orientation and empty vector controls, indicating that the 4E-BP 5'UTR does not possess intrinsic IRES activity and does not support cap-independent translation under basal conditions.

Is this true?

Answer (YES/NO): NO